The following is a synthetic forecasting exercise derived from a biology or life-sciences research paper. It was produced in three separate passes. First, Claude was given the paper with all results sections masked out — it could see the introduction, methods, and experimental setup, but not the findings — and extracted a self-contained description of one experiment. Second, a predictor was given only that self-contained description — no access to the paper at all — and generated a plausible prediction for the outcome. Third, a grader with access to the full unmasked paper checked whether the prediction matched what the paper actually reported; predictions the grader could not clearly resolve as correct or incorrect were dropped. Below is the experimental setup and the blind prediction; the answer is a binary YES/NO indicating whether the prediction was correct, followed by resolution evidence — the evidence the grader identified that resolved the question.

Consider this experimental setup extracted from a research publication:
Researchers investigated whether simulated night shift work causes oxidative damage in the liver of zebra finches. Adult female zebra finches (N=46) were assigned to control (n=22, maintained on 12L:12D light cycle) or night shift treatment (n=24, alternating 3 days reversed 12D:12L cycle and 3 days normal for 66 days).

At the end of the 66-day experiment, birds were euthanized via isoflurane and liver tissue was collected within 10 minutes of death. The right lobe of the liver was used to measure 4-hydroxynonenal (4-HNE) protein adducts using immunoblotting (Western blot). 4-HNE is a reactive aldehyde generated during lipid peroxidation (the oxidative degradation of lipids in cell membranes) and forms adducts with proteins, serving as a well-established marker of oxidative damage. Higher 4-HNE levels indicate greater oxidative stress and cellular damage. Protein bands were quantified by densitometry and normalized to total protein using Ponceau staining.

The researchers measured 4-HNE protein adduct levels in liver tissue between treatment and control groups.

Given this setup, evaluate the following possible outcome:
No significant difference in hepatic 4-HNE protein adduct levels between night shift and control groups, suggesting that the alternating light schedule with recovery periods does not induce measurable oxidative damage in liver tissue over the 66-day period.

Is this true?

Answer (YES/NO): YES